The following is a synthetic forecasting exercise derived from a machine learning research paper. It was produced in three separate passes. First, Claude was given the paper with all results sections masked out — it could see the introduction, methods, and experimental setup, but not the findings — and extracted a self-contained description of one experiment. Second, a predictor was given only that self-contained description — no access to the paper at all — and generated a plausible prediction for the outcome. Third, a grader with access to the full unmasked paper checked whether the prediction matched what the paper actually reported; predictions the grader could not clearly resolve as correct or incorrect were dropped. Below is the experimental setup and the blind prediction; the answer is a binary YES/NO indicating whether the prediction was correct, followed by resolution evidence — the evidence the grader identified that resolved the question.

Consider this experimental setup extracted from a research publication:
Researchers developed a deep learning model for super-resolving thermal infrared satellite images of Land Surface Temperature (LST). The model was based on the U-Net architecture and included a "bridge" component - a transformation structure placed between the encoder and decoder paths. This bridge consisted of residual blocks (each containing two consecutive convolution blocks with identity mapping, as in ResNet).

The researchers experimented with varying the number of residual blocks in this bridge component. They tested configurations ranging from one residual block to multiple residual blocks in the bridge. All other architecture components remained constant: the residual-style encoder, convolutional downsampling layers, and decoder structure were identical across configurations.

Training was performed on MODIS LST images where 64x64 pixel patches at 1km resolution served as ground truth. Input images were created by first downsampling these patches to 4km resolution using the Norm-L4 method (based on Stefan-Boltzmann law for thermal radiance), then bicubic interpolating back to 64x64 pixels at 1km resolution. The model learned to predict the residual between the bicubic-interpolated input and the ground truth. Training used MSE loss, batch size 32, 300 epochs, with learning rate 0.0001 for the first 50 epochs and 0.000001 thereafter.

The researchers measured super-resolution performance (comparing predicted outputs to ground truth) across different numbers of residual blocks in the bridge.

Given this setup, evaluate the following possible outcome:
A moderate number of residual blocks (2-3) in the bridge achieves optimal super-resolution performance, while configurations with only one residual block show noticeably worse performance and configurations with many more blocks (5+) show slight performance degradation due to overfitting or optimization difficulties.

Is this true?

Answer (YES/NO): NO